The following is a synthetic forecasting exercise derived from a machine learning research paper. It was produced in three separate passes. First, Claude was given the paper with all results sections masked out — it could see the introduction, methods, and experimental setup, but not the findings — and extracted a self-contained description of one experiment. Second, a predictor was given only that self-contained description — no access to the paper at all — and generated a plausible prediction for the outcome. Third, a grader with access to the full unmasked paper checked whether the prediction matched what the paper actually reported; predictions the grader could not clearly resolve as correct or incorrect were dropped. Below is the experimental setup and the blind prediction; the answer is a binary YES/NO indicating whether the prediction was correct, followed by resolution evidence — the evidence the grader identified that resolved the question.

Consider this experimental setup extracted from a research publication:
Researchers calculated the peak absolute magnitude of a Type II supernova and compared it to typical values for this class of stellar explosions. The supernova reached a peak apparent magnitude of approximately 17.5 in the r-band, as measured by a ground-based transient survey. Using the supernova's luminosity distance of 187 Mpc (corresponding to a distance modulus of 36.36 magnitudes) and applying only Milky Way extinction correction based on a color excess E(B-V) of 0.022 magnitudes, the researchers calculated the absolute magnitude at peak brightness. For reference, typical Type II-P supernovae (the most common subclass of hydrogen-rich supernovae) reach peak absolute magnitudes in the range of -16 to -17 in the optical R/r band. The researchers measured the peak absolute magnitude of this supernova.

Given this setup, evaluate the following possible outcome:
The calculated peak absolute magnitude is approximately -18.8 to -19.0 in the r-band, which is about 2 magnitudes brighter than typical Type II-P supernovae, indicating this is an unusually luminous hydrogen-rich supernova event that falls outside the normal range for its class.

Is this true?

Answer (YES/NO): YES